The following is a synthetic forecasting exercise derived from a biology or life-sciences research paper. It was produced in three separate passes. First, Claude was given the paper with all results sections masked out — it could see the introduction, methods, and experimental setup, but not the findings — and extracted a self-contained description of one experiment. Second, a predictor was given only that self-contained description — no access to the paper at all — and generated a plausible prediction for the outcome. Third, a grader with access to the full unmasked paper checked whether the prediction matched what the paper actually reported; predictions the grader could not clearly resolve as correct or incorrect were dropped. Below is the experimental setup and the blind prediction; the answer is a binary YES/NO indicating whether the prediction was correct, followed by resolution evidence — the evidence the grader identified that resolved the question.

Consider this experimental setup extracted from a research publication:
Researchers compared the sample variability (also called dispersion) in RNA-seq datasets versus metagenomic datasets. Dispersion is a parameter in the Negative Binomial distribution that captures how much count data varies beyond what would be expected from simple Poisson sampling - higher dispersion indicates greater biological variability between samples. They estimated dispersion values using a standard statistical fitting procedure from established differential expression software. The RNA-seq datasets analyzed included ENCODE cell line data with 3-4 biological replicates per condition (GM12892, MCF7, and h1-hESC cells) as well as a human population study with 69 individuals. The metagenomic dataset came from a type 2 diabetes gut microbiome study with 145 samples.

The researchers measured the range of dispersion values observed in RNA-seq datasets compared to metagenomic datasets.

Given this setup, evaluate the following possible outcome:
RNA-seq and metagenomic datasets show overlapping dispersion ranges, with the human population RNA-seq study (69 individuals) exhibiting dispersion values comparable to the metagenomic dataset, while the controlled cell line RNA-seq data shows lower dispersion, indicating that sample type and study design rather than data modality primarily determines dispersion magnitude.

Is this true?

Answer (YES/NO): NO